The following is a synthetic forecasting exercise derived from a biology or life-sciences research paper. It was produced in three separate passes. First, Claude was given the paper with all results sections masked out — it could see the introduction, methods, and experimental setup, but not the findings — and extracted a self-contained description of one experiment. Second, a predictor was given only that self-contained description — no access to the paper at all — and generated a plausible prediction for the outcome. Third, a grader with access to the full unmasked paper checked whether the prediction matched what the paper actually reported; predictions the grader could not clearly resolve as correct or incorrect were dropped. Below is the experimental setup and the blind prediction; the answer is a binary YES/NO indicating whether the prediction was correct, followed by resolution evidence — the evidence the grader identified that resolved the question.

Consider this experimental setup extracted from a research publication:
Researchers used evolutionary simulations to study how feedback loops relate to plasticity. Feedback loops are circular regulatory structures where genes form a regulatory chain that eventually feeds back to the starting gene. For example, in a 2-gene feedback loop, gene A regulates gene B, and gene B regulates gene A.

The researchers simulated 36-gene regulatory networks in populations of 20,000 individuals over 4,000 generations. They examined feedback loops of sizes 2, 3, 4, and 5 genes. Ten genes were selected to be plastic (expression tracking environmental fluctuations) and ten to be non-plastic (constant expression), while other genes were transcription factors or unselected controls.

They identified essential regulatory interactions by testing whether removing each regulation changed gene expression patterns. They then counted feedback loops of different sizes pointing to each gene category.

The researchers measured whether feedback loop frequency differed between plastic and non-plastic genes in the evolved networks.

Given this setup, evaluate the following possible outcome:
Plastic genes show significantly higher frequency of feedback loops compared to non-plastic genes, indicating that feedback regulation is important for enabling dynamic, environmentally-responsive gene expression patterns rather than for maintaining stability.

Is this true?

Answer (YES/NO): NO